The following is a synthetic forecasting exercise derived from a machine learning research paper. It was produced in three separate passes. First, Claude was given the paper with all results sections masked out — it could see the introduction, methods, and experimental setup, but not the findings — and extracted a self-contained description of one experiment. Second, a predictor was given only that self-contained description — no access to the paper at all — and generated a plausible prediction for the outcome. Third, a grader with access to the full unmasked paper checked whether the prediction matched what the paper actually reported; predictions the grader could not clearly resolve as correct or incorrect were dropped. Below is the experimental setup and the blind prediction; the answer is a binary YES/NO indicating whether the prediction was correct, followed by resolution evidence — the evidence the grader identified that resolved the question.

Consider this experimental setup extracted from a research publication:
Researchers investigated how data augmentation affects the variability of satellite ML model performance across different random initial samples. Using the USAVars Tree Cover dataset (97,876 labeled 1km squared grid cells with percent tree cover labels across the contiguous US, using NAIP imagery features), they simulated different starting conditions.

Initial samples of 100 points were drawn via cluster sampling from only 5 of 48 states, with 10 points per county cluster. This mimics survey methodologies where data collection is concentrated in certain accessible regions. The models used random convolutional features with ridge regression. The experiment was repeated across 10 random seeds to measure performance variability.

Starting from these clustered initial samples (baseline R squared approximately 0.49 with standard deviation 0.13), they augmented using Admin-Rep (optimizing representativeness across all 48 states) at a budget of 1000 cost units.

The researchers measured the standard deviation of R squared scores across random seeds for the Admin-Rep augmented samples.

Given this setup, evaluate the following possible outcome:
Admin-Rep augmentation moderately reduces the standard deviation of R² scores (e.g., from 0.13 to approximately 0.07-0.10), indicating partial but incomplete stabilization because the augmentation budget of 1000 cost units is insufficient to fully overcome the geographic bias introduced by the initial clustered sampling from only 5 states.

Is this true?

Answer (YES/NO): NO